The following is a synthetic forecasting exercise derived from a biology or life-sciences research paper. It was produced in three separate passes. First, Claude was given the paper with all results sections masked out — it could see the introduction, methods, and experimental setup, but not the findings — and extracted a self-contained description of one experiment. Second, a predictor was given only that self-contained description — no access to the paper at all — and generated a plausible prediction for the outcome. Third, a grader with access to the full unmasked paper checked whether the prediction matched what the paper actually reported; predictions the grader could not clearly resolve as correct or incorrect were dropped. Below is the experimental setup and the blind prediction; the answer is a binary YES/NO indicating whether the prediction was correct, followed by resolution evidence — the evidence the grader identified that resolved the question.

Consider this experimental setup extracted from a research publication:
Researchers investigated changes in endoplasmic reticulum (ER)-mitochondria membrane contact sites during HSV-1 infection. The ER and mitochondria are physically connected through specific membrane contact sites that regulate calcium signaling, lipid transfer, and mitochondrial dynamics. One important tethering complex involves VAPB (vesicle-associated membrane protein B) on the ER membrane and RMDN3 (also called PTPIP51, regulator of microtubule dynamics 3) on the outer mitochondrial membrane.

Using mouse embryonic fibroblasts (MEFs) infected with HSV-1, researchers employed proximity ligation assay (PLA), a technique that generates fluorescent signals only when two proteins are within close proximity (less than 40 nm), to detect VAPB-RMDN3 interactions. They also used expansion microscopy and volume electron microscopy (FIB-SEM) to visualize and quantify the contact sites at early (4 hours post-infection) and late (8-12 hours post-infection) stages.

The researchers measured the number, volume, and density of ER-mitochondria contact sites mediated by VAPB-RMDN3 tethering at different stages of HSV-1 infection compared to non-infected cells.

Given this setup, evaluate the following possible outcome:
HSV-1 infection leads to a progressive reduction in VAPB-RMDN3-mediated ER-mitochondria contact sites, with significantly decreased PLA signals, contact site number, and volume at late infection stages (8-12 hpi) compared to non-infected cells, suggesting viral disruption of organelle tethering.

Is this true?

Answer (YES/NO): NO